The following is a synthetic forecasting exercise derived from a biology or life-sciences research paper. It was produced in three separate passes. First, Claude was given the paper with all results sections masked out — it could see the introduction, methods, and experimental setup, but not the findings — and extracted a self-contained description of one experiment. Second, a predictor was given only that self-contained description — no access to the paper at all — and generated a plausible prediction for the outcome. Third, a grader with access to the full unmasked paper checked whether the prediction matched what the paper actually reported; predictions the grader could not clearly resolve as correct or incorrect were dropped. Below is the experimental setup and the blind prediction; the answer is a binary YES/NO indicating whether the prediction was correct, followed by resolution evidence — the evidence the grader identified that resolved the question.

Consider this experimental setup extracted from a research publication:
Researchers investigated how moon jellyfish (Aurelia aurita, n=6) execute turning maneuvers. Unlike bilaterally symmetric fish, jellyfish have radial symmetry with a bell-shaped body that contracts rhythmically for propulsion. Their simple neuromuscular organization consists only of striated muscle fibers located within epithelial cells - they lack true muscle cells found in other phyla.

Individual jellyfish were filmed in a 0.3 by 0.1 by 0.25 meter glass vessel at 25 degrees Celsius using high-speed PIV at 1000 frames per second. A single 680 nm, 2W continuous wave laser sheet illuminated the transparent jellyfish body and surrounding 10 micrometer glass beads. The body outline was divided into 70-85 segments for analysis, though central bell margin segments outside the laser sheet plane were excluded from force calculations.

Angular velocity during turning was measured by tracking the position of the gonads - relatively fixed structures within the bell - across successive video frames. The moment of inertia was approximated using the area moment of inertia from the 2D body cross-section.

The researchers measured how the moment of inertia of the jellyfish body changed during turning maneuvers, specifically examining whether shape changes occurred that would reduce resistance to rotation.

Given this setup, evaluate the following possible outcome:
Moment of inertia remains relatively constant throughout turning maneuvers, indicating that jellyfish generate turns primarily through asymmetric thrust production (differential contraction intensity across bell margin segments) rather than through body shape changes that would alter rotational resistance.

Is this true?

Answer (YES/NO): NO